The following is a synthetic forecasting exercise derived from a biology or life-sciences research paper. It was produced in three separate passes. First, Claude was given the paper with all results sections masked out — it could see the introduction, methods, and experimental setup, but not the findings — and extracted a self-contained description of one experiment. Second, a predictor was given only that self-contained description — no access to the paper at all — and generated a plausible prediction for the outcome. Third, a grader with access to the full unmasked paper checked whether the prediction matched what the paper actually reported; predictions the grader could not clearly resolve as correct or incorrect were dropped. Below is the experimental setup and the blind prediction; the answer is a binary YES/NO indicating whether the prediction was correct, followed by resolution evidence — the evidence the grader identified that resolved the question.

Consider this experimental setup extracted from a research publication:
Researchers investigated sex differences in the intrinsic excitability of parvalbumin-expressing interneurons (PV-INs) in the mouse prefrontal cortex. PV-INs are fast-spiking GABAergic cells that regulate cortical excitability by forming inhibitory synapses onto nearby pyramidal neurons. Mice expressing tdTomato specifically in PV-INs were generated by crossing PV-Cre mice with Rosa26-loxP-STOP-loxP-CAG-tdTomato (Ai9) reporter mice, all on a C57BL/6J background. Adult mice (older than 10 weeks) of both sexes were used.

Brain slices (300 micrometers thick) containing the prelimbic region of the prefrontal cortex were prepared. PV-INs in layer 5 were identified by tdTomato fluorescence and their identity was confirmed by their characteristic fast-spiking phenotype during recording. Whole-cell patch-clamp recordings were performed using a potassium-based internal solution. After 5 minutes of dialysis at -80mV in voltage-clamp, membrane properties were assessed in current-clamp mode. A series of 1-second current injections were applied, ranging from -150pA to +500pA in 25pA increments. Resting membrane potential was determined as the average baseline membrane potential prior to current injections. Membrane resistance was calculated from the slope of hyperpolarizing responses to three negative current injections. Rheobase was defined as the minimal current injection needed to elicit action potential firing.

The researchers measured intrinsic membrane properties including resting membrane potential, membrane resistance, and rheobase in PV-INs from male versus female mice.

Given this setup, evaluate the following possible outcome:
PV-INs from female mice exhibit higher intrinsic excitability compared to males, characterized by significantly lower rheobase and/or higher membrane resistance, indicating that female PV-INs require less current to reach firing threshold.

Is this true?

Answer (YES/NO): YES